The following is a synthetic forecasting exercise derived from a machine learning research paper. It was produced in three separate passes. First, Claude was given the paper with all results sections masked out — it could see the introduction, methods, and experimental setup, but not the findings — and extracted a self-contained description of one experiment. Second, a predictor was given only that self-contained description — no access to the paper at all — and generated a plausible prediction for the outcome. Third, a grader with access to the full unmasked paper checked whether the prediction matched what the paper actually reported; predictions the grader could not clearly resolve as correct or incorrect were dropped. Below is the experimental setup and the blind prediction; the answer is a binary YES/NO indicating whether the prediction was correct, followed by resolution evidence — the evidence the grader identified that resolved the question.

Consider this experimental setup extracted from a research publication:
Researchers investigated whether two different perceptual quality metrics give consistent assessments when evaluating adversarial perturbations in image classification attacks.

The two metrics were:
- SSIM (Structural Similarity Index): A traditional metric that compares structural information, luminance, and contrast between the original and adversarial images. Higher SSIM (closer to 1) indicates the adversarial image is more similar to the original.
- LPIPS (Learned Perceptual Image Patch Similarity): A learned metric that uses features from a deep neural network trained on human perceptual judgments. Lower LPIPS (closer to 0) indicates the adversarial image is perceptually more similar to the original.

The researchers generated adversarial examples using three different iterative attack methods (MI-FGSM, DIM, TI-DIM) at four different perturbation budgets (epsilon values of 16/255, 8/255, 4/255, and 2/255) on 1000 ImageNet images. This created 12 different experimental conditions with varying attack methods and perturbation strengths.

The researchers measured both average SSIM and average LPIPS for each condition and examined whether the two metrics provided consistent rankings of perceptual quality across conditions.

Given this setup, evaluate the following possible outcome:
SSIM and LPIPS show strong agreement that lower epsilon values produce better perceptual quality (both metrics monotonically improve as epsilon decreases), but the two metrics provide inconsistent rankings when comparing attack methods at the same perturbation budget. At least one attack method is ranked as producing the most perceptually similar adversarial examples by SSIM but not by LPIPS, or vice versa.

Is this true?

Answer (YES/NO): YES